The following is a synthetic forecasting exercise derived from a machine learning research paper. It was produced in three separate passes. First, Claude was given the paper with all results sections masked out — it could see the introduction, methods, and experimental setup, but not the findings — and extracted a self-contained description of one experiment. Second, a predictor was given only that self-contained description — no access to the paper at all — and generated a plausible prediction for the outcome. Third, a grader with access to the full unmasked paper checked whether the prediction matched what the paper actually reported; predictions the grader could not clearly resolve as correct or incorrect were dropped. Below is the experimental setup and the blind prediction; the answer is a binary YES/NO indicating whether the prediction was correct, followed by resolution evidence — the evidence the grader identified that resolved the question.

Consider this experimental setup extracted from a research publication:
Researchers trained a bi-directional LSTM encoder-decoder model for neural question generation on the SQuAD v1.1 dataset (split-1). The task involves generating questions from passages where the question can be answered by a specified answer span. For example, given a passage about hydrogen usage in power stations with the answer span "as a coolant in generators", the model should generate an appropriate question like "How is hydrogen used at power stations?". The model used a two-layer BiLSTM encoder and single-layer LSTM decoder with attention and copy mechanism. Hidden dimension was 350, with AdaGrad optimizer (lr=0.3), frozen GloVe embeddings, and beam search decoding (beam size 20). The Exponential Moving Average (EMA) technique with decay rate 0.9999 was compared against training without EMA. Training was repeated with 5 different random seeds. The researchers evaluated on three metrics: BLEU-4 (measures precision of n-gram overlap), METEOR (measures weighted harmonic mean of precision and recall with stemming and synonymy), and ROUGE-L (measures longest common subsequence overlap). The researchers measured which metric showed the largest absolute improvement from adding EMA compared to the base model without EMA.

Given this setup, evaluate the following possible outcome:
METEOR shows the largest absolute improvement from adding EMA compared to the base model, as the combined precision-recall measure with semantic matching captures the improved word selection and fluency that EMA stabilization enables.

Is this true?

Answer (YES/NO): NO